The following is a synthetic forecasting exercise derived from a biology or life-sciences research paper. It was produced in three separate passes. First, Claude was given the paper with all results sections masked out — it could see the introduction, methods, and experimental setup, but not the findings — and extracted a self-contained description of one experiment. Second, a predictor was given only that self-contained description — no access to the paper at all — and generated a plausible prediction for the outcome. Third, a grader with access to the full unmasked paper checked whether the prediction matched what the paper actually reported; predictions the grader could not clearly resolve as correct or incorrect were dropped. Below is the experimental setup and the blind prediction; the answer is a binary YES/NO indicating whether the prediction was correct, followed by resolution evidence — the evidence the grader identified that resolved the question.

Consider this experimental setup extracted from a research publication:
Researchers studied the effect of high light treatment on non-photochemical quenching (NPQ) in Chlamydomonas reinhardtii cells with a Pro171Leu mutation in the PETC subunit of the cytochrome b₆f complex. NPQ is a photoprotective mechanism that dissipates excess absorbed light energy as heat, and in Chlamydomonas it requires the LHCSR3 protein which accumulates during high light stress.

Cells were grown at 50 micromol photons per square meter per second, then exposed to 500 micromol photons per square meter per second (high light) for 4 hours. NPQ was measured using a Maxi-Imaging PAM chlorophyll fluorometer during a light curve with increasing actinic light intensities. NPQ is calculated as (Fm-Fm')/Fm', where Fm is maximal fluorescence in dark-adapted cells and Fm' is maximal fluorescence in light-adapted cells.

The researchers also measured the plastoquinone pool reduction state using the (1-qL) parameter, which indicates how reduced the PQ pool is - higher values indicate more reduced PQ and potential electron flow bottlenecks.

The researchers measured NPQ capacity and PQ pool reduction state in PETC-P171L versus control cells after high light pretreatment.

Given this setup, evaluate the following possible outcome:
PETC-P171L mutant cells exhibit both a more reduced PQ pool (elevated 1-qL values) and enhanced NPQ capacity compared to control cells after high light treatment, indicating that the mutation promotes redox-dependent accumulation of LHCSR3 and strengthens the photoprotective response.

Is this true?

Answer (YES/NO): NO